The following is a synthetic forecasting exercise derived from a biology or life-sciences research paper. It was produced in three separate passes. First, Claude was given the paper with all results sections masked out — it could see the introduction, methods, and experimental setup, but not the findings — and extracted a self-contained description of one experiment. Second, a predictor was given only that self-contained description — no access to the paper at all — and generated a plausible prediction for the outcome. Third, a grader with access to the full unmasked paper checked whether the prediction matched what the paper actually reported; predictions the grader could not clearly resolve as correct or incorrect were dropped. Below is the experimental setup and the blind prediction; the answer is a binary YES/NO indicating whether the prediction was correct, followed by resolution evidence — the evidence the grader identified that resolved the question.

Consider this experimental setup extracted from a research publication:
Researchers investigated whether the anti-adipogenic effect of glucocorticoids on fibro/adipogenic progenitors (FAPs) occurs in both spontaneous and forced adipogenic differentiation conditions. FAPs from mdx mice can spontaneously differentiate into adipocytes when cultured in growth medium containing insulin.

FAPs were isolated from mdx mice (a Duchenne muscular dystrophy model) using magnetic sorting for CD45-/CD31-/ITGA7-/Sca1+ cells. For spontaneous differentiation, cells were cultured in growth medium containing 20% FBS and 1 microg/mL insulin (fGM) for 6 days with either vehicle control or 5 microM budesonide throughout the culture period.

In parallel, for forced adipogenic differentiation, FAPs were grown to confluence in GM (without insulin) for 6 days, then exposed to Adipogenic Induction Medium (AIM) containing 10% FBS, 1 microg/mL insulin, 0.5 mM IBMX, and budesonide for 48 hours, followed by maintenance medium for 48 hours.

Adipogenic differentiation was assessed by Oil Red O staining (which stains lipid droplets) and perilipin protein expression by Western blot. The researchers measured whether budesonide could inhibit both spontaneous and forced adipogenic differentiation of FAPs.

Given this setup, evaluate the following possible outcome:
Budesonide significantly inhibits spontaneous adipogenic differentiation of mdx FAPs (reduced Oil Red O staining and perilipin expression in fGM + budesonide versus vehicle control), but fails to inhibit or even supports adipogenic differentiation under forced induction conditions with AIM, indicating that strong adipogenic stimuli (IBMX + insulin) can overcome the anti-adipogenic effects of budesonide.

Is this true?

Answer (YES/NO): YES